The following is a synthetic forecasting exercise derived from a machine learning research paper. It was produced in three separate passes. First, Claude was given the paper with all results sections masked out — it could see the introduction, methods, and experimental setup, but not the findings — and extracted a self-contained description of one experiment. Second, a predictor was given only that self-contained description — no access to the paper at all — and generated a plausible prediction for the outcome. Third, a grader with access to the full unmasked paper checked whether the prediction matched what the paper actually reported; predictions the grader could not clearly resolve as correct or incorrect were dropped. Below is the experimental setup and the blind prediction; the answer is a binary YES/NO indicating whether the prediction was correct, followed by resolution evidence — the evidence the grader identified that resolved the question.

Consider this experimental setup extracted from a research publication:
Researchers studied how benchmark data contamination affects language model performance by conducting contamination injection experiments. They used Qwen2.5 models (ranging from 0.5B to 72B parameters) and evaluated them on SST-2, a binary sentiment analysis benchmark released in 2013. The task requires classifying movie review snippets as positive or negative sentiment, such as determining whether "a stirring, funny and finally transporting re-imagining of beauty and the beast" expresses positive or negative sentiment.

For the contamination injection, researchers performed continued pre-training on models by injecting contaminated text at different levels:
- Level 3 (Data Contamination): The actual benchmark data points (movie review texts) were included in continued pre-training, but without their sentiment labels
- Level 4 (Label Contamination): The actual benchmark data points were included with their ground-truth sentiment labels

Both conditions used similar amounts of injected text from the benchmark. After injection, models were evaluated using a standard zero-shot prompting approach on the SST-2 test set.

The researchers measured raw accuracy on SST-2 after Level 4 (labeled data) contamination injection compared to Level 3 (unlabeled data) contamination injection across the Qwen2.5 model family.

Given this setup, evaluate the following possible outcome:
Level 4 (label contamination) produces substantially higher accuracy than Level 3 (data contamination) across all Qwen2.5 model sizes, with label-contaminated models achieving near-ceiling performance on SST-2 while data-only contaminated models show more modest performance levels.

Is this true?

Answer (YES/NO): NO